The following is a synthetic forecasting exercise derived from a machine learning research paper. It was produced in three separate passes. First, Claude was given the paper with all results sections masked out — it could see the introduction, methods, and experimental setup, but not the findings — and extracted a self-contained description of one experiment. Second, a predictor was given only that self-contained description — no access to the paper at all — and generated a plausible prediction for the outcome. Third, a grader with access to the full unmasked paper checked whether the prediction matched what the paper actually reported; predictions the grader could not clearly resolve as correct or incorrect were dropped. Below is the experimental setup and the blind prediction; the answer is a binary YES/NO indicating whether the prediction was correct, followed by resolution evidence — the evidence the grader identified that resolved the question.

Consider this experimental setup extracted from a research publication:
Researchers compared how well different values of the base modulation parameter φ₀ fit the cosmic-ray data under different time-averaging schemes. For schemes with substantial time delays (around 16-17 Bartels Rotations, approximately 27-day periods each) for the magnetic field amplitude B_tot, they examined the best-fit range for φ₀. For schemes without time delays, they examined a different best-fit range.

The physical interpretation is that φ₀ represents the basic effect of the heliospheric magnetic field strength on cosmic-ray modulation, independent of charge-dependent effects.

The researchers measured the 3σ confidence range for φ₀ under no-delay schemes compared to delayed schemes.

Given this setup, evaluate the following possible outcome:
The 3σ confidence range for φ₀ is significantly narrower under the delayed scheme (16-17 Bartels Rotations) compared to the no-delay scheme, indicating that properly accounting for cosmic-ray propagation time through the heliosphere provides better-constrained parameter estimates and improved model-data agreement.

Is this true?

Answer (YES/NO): YES